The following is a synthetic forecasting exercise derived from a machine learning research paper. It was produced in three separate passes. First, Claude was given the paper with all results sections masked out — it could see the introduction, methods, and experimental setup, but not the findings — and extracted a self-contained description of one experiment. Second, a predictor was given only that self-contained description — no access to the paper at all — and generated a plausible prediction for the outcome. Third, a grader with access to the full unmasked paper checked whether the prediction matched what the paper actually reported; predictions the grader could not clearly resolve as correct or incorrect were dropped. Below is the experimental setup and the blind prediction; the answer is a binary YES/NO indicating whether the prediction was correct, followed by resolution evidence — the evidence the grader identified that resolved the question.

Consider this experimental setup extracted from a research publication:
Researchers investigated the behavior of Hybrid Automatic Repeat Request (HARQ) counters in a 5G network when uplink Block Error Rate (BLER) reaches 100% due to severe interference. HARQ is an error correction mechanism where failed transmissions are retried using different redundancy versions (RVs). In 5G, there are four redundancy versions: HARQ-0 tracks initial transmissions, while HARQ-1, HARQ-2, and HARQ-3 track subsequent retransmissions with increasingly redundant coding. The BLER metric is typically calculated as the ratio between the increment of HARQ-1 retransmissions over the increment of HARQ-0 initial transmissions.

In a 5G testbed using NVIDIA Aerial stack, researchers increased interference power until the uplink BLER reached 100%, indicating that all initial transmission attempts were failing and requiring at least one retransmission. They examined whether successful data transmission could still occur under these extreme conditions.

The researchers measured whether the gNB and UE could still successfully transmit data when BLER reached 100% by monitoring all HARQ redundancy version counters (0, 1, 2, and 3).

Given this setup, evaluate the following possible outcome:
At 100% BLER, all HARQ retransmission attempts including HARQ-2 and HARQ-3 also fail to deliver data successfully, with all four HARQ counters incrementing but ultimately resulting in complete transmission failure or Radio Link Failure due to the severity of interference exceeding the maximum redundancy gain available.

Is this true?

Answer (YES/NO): NO